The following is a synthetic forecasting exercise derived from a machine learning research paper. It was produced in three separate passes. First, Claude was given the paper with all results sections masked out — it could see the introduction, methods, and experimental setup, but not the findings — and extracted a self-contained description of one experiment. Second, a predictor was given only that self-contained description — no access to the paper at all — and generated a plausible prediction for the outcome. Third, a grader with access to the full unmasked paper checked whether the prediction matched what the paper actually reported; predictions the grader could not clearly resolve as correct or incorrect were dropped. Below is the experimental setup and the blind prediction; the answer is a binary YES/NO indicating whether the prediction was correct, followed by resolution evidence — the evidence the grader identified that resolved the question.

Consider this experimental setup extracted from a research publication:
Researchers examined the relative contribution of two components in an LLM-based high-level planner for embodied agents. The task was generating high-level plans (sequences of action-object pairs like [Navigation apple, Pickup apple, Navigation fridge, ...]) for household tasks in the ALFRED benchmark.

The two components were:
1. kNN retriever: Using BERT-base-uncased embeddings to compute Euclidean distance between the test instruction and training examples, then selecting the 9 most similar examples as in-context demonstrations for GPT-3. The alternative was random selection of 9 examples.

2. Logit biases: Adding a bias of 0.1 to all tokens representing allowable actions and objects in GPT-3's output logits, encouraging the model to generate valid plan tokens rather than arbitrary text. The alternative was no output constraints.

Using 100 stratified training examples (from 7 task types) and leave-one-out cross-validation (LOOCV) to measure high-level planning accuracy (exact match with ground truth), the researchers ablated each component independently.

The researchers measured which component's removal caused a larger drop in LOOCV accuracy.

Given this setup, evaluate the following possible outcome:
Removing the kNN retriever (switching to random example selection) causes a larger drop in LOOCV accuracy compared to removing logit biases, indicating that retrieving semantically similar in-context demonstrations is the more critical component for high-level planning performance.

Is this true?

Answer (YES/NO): YES